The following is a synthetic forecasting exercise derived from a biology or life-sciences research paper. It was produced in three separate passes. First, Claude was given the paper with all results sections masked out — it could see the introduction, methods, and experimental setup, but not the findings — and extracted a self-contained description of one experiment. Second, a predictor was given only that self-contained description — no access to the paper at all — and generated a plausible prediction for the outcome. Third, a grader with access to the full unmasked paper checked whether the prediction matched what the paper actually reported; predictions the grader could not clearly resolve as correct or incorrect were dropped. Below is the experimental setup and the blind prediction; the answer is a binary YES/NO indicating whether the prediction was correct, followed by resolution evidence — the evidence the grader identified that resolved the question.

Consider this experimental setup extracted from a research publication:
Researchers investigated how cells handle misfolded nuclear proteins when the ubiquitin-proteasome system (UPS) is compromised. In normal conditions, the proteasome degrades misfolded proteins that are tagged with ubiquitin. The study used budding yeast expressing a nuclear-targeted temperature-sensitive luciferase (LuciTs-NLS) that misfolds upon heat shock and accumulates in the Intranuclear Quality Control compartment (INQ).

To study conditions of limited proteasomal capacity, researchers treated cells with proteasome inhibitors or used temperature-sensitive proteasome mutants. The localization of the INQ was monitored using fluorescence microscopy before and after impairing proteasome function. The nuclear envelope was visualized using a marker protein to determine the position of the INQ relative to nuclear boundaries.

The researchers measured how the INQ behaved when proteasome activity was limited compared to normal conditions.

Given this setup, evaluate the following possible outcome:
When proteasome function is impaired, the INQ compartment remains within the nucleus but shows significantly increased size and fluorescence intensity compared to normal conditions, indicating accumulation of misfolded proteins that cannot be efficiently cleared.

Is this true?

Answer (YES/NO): NO